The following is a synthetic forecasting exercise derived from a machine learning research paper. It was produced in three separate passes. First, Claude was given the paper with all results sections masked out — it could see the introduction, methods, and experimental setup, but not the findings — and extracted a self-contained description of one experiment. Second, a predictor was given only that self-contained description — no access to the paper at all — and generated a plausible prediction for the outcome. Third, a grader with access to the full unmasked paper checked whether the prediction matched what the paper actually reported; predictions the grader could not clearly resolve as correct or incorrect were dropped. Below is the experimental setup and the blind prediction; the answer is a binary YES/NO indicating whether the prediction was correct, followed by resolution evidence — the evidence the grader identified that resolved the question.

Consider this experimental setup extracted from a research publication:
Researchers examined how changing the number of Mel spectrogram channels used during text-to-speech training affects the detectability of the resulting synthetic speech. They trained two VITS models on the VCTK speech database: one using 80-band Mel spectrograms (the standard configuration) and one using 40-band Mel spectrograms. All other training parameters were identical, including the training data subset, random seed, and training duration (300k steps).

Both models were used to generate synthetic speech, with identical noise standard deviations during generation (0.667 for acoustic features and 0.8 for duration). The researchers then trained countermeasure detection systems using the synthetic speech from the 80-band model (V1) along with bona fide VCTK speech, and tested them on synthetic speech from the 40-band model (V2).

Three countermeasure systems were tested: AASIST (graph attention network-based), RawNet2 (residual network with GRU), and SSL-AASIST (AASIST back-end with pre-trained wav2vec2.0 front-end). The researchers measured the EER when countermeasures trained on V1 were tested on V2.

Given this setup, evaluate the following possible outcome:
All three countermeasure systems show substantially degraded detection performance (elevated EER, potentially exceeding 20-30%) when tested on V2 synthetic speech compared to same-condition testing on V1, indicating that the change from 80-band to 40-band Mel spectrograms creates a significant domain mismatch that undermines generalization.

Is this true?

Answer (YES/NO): NO